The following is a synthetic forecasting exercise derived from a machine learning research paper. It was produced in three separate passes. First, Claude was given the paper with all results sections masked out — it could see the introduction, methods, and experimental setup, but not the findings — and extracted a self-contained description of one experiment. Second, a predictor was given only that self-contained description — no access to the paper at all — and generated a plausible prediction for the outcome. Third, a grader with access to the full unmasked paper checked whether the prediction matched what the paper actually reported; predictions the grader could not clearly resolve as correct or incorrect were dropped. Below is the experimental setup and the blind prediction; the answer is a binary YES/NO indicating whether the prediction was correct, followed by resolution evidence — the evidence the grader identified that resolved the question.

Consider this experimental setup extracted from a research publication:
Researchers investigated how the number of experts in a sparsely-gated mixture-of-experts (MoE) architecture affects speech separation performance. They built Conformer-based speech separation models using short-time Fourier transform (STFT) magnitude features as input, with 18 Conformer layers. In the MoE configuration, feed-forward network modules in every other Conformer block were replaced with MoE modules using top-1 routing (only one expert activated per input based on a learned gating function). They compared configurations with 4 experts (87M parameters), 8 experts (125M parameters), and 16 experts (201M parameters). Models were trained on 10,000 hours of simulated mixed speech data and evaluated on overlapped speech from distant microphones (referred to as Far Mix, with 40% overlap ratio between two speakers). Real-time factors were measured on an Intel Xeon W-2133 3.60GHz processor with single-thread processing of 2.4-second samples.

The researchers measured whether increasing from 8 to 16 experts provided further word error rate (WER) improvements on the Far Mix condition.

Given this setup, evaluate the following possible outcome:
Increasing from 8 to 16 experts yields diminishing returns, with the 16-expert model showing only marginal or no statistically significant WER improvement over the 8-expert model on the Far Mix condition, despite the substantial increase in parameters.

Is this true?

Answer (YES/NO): YES